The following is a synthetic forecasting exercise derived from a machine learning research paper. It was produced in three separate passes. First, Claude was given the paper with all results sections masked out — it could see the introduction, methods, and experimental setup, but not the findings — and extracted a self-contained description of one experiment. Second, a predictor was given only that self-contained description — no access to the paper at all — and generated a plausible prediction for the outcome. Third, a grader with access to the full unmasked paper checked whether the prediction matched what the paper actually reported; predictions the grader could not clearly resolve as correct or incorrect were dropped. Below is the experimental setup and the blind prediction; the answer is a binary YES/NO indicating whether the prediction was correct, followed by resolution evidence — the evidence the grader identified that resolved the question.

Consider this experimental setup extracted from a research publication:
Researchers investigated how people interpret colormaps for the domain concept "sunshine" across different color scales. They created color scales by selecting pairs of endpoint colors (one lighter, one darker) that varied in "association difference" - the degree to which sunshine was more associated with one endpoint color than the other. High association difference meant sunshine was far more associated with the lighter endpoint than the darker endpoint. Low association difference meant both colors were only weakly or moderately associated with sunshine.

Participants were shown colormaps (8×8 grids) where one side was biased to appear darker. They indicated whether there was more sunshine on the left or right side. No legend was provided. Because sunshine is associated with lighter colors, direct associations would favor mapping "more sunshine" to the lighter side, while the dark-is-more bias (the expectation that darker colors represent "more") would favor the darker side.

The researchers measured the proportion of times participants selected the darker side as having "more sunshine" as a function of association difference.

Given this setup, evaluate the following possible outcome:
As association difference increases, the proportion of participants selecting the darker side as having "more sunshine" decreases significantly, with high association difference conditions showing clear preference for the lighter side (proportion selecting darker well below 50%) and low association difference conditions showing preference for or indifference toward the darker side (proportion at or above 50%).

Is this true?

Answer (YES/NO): YES